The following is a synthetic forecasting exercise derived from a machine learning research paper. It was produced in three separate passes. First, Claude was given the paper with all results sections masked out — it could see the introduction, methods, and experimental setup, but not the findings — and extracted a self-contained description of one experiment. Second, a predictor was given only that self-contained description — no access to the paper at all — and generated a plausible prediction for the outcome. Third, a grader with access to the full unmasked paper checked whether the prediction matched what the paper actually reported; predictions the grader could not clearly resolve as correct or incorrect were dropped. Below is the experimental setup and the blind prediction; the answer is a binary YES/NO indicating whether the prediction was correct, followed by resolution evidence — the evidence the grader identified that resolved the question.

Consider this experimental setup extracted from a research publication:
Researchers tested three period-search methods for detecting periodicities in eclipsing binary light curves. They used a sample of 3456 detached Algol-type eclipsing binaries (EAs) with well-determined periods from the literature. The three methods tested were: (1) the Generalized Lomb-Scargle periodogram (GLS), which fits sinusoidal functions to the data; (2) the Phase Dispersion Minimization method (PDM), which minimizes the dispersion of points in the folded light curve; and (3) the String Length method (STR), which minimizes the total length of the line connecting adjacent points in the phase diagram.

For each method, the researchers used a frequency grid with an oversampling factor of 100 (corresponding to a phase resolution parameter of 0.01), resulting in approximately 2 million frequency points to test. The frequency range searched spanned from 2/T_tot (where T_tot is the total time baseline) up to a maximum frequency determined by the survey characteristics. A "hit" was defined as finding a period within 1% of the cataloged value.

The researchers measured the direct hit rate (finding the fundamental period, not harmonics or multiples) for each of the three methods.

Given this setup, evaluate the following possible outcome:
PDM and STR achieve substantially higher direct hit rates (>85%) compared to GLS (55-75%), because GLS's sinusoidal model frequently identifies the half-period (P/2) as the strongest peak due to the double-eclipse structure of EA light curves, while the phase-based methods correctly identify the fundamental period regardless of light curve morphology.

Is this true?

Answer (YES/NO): NO